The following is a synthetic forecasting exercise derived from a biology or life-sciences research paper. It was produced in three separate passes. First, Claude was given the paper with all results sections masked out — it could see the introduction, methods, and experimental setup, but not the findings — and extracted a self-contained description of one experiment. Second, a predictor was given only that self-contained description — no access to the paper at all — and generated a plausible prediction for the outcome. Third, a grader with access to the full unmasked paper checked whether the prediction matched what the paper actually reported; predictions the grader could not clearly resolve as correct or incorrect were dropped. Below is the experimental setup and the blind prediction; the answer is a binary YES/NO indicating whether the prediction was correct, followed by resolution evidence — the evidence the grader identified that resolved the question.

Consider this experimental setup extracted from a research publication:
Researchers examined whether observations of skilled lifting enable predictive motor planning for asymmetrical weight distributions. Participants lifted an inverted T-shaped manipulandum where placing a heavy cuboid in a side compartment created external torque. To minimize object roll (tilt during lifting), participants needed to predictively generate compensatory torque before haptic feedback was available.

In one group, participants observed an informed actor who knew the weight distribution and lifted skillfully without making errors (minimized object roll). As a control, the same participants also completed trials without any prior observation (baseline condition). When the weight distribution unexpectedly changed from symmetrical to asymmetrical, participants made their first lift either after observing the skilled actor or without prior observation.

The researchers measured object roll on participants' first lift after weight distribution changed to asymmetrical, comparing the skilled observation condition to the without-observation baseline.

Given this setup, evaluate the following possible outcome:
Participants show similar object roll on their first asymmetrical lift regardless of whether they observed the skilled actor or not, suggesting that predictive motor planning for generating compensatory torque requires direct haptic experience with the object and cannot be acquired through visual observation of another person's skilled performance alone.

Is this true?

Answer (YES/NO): YES